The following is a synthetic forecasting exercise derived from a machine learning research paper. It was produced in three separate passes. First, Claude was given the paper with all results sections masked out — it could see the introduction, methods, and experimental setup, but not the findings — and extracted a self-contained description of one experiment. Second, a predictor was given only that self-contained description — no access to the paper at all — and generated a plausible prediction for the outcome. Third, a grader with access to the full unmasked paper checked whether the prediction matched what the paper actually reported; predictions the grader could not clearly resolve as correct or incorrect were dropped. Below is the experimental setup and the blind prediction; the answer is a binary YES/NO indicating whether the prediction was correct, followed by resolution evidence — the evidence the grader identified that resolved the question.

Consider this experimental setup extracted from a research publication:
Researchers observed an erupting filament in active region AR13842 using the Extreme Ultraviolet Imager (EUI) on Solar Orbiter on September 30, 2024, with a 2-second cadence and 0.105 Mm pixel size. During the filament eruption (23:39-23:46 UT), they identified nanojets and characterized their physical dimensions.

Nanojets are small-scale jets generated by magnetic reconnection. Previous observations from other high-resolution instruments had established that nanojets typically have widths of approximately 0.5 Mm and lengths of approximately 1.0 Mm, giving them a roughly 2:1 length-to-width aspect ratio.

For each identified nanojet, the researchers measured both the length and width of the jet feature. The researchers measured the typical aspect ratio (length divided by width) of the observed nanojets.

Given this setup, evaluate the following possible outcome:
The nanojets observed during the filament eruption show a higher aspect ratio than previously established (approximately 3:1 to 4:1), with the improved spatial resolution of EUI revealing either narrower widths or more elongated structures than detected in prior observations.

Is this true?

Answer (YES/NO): YES